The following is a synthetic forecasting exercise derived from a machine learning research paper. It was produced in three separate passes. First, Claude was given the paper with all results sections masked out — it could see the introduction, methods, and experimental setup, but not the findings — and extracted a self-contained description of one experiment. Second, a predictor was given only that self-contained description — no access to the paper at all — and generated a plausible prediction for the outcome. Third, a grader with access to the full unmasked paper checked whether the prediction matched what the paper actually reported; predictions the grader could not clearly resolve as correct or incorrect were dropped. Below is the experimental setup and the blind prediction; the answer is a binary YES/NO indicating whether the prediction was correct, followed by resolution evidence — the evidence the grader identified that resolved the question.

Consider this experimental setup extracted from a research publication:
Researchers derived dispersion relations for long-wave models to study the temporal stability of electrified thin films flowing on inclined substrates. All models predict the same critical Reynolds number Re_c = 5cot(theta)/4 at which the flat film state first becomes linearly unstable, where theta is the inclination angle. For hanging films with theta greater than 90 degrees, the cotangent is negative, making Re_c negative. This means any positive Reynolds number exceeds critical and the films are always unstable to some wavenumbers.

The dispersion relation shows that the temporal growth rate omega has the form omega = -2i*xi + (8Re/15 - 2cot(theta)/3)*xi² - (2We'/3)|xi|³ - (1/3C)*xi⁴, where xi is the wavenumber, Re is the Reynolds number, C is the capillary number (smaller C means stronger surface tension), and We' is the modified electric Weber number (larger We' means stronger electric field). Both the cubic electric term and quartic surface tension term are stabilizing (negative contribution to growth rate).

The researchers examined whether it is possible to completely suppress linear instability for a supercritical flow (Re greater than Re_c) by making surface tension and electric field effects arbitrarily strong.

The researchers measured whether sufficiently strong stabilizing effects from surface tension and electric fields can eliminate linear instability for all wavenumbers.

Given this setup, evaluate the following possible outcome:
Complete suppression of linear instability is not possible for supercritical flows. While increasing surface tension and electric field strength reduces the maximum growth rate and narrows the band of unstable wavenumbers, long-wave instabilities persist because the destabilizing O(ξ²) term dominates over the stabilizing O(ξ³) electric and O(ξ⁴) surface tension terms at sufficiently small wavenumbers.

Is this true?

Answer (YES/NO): YES